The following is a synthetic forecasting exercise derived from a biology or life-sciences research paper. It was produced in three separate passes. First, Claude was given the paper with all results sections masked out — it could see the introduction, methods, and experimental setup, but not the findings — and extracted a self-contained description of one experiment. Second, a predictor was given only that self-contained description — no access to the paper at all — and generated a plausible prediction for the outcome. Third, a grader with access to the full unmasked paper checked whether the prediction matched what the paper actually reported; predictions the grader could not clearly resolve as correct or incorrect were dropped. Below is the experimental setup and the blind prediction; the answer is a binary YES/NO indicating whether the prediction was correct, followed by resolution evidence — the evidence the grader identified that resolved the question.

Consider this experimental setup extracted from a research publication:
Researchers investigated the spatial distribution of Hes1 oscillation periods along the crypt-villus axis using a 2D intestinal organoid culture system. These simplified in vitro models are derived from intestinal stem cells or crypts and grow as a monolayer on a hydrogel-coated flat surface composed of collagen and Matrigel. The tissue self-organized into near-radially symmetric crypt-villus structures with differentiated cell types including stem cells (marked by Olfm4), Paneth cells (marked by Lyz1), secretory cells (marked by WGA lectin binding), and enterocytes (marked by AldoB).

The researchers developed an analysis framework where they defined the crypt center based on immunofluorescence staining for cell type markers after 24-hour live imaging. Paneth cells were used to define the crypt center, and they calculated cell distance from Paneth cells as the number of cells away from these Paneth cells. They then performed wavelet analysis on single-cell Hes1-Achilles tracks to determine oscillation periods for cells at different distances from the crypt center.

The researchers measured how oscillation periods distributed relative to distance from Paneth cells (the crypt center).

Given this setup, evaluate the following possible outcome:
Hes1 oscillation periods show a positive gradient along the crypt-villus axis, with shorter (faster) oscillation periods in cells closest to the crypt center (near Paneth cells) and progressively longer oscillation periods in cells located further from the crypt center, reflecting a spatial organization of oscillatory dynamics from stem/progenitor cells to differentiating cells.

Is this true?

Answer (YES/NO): YES